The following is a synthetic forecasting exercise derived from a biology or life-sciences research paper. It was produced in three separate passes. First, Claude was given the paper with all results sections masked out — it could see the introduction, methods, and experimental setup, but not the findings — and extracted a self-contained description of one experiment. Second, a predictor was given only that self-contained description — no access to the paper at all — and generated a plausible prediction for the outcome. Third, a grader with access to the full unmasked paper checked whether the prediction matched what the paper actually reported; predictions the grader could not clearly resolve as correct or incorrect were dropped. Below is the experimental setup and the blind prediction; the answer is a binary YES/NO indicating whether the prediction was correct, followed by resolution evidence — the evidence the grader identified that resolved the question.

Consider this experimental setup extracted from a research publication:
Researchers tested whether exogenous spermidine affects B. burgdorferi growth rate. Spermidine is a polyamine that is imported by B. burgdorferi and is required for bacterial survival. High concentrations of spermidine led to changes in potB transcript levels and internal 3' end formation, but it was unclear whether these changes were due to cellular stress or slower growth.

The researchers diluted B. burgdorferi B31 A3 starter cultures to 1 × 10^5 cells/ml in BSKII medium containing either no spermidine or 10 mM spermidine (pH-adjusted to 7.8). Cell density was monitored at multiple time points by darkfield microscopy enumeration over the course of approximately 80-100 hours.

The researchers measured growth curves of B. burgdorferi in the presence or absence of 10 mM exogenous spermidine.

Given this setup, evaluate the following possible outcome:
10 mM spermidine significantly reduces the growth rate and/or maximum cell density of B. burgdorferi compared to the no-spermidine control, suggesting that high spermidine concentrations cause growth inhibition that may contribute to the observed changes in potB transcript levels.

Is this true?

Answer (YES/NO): YES